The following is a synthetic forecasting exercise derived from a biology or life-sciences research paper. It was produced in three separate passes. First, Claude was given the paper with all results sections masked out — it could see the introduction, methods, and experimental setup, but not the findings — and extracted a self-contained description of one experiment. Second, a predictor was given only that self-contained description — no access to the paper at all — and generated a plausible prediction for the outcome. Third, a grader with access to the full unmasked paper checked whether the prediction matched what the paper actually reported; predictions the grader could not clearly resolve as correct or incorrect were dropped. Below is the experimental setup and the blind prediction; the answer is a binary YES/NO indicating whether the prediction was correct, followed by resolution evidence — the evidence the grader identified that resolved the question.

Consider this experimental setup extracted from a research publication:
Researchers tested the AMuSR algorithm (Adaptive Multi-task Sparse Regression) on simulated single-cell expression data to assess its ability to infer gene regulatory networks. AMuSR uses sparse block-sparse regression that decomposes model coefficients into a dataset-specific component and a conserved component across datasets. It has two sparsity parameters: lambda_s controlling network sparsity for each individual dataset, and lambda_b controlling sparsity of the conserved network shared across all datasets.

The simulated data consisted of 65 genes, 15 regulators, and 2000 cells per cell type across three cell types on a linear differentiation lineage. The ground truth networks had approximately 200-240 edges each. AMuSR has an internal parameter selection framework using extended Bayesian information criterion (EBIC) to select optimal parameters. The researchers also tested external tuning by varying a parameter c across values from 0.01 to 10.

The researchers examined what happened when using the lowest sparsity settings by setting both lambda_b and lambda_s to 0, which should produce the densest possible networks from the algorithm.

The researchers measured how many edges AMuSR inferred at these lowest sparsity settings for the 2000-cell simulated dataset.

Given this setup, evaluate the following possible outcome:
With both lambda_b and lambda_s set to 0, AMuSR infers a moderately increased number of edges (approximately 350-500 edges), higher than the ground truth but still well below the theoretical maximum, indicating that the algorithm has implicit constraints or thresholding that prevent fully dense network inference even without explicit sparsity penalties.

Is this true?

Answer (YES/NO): NO